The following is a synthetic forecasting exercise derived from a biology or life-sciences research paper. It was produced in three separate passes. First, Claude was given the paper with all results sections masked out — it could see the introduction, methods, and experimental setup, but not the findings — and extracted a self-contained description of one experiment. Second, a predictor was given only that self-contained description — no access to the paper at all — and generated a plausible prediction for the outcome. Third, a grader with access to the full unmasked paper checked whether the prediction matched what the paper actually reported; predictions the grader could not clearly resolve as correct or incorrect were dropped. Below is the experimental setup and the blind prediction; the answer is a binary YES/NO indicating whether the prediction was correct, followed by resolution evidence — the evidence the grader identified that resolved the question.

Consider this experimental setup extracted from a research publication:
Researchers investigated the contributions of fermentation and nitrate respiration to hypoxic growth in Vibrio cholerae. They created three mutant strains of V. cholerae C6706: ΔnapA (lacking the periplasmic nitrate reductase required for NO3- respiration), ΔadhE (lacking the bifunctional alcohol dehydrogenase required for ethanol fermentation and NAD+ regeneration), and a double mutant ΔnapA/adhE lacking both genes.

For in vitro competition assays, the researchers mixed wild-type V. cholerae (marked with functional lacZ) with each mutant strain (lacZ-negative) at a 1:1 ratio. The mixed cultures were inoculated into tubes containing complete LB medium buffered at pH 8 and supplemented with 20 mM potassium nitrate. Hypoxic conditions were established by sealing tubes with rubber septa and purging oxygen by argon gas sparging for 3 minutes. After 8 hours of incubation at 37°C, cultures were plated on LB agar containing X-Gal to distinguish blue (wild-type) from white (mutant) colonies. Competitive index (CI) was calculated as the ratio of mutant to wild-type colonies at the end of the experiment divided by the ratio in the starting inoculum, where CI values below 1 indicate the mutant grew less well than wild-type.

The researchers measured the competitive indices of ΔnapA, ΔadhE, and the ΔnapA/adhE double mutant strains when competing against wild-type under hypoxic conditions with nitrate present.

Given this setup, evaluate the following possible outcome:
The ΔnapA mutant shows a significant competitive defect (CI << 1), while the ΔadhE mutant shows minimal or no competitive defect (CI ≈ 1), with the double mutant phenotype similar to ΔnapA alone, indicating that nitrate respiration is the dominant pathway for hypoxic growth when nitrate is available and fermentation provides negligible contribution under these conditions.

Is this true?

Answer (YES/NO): NO